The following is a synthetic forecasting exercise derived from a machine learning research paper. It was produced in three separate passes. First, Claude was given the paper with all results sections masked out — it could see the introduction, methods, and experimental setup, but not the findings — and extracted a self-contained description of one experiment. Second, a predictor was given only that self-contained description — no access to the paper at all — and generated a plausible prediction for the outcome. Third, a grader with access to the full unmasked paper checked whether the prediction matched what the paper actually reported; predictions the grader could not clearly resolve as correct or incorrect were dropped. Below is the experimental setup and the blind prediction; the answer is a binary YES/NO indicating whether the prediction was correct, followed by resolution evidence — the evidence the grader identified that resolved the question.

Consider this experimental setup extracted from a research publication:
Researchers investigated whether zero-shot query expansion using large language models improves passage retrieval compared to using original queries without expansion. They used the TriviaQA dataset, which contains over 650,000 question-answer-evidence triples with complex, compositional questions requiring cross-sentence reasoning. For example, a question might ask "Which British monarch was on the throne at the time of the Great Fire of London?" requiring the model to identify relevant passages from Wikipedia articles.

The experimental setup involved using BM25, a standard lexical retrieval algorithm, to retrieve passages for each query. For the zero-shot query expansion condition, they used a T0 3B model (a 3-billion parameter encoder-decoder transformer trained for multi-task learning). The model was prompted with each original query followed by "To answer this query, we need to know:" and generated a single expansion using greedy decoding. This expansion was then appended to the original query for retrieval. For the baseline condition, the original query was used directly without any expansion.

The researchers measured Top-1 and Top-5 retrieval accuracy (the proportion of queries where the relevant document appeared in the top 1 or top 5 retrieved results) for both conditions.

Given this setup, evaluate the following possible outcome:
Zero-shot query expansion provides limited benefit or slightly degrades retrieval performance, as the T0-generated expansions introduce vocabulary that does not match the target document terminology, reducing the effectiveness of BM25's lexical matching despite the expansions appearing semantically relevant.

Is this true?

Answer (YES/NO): YES